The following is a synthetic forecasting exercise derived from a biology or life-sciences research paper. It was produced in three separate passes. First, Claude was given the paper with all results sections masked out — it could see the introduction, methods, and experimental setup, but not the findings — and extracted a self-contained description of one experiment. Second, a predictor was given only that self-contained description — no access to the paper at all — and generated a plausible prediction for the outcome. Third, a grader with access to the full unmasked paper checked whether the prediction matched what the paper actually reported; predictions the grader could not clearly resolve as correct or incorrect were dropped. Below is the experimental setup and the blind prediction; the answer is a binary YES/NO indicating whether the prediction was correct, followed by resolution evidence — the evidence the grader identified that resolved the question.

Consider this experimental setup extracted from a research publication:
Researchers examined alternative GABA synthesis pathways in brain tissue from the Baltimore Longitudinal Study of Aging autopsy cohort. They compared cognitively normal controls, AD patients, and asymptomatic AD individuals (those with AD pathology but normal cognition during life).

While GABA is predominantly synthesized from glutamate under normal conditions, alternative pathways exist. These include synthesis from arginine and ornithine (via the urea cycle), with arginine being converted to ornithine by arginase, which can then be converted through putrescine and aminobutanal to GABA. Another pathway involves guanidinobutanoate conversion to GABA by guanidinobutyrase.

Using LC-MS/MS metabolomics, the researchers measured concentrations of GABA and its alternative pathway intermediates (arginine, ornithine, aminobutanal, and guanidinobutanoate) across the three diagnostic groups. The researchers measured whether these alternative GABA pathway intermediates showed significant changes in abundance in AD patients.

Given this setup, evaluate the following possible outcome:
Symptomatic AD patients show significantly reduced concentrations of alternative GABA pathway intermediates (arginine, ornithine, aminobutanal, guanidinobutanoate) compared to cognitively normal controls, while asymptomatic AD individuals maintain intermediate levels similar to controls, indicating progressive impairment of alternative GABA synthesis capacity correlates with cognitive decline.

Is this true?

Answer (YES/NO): NO